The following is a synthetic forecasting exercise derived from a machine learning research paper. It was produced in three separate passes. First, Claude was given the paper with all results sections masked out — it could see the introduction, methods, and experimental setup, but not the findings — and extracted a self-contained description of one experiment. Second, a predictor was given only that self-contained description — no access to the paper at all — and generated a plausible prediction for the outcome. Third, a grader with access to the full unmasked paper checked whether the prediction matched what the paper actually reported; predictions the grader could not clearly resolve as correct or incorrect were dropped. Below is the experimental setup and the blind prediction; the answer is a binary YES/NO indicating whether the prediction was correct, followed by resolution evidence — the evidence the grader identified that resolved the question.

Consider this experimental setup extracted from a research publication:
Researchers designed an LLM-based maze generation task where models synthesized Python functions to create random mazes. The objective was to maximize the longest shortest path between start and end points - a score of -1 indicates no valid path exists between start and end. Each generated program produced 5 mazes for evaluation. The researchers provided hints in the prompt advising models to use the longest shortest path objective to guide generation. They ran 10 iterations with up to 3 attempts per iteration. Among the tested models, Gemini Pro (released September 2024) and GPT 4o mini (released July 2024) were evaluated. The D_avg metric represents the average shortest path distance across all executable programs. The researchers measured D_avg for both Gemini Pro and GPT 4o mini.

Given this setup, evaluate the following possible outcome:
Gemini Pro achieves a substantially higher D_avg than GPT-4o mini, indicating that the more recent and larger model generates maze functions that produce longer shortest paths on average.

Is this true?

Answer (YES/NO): NO